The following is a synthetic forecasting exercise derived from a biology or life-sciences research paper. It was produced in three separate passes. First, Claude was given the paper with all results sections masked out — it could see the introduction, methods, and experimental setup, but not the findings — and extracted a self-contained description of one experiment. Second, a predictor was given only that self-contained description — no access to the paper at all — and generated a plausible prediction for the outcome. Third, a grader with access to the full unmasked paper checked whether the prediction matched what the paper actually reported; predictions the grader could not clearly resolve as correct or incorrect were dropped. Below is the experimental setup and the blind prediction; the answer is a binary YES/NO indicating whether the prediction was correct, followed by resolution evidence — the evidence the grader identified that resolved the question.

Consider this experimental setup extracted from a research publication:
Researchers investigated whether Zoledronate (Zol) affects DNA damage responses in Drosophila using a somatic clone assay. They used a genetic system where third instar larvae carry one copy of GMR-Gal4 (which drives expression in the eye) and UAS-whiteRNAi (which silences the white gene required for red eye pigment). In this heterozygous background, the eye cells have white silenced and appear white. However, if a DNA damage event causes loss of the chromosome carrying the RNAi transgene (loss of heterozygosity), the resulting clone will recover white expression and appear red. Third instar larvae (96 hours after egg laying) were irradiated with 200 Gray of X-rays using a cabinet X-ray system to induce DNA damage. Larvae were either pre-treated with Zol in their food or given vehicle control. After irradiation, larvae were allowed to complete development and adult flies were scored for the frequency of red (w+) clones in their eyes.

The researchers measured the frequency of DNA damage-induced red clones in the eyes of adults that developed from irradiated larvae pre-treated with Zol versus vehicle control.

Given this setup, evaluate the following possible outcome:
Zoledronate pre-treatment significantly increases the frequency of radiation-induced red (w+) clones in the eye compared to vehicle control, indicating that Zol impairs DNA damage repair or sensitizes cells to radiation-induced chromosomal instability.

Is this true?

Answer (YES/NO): NO